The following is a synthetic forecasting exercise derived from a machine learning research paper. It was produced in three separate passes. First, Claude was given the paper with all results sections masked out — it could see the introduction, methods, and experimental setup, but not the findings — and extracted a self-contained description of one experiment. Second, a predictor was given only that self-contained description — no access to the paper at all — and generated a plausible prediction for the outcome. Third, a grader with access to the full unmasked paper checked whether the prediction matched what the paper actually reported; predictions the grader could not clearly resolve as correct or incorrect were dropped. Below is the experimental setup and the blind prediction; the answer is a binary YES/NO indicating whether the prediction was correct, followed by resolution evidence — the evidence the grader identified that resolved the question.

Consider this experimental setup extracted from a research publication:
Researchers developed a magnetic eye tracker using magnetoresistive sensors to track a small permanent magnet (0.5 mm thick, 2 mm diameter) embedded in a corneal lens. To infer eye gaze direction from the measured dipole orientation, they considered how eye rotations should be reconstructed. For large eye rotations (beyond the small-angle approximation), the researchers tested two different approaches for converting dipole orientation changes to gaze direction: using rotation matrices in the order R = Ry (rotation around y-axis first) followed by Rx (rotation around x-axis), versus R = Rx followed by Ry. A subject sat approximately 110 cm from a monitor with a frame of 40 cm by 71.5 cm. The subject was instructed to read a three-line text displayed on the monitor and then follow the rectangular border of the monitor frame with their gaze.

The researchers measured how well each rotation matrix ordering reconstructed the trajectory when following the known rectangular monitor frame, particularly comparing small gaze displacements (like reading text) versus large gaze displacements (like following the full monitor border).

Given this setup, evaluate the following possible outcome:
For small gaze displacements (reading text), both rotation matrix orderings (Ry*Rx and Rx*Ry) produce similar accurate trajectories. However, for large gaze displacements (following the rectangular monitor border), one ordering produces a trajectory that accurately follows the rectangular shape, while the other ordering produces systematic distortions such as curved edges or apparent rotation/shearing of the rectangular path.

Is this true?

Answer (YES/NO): NO